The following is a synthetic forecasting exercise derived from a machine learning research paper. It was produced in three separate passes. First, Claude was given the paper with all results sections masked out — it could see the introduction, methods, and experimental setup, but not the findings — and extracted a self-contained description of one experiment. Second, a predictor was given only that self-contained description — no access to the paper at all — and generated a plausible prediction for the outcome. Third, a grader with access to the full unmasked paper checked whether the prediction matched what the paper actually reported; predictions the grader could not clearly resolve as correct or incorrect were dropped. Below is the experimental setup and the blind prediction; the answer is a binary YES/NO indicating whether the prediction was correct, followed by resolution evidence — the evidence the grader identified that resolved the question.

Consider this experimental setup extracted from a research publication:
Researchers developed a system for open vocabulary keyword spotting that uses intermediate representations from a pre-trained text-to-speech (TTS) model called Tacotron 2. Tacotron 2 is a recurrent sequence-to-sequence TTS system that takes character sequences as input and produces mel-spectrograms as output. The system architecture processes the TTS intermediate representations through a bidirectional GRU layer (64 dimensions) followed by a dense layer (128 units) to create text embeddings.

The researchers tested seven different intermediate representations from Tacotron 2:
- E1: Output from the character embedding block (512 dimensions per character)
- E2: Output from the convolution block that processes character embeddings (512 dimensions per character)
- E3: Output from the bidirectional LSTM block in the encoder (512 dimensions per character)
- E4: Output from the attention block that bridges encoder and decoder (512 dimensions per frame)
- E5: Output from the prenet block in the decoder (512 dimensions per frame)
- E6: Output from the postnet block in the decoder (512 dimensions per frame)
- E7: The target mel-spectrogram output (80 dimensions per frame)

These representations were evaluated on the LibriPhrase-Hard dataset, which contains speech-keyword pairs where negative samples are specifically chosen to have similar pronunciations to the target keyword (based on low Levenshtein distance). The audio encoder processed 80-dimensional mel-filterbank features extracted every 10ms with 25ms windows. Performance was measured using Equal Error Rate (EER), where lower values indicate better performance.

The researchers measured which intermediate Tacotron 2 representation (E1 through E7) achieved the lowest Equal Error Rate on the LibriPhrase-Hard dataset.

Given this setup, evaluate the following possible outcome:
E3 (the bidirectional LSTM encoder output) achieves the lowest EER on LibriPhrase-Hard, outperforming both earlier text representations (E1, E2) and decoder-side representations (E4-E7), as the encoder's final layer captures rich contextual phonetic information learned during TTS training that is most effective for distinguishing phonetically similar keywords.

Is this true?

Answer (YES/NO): YES